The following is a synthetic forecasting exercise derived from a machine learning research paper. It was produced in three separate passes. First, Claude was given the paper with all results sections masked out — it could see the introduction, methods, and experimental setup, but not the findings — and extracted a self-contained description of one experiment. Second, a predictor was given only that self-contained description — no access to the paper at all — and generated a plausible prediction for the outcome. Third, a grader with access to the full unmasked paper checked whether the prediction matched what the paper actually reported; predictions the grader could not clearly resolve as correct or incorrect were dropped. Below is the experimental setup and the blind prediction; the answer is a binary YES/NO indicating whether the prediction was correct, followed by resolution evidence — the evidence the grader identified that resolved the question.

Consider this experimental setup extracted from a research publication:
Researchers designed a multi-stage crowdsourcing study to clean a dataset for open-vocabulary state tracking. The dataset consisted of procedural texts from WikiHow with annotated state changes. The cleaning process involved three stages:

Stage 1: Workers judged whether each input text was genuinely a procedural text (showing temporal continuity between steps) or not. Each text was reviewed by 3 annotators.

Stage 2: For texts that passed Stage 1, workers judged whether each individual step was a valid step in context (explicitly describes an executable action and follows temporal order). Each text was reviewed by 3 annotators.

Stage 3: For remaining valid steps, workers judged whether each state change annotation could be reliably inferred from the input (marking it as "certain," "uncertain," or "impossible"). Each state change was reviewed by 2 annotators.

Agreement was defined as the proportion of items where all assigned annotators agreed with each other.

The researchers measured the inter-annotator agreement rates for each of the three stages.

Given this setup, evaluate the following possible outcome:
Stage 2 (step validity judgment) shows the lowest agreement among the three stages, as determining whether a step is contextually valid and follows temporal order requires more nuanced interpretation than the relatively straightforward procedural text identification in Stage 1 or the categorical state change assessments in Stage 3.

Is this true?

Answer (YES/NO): NO